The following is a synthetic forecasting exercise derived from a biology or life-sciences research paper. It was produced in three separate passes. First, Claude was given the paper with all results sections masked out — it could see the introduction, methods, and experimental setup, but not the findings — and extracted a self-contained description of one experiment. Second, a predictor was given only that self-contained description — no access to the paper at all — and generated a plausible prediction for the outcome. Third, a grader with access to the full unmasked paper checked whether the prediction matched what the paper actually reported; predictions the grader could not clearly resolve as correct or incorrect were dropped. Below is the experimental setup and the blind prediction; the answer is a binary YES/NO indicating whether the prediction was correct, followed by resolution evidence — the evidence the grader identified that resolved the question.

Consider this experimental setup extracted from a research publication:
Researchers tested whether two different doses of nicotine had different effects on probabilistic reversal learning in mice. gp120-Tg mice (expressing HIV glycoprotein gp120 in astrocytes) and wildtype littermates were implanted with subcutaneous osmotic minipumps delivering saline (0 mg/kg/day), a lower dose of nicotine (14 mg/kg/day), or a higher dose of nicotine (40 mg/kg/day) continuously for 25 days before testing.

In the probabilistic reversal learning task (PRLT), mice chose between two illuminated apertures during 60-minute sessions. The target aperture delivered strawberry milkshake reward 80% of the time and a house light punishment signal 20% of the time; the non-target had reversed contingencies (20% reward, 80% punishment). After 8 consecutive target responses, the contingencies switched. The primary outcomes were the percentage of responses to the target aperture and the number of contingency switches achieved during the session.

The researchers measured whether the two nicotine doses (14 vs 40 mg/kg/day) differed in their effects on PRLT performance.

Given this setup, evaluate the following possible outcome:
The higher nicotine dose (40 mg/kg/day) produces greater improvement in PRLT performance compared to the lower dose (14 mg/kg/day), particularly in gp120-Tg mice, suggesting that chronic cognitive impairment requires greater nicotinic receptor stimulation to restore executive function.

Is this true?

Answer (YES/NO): NO